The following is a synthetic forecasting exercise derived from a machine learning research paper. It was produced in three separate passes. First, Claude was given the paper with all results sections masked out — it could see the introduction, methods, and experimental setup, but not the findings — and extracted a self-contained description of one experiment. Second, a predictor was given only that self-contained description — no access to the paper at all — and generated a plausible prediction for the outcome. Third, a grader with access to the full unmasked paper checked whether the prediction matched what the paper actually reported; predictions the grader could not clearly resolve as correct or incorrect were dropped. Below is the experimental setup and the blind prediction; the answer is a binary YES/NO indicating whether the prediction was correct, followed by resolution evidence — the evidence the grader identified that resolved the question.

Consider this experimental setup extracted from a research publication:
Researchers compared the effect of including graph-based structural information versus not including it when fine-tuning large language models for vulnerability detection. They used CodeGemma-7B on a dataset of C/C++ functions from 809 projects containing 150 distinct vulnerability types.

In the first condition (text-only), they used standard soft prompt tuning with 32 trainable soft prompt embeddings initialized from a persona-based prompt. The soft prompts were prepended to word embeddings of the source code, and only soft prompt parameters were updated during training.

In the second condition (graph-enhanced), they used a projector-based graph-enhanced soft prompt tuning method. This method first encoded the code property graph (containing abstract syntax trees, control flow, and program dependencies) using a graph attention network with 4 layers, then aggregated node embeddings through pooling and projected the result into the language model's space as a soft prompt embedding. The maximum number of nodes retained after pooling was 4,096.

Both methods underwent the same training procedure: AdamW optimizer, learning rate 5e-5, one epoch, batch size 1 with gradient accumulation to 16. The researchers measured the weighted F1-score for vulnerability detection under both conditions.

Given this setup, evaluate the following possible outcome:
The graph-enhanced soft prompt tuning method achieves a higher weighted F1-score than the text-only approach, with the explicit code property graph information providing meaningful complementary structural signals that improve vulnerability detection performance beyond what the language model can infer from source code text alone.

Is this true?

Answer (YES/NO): YES